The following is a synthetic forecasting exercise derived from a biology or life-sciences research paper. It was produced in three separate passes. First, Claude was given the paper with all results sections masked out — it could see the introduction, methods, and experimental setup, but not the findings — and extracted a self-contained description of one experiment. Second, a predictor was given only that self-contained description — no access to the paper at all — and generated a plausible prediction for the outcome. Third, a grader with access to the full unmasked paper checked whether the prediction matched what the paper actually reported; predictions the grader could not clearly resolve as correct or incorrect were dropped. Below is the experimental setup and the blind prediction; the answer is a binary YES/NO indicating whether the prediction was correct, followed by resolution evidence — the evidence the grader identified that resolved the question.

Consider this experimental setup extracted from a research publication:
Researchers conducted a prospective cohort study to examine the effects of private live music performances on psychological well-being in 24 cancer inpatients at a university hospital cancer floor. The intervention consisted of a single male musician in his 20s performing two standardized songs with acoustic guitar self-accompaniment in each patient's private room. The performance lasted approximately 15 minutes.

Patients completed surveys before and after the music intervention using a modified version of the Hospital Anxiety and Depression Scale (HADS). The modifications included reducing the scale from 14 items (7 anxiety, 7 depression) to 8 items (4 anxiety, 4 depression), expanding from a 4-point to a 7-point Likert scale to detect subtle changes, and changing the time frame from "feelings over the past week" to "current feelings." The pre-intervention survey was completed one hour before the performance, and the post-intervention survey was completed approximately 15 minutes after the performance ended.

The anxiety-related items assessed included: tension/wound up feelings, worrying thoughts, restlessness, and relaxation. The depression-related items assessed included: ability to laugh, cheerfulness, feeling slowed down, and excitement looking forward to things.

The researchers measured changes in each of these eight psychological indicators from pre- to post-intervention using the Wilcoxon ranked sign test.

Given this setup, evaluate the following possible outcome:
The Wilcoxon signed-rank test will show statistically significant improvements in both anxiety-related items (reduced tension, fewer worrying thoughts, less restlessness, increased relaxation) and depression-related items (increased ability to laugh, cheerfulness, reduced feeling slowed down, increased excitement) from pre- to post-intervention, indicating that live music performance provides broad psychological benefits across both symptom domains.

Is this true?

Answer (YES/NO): NO